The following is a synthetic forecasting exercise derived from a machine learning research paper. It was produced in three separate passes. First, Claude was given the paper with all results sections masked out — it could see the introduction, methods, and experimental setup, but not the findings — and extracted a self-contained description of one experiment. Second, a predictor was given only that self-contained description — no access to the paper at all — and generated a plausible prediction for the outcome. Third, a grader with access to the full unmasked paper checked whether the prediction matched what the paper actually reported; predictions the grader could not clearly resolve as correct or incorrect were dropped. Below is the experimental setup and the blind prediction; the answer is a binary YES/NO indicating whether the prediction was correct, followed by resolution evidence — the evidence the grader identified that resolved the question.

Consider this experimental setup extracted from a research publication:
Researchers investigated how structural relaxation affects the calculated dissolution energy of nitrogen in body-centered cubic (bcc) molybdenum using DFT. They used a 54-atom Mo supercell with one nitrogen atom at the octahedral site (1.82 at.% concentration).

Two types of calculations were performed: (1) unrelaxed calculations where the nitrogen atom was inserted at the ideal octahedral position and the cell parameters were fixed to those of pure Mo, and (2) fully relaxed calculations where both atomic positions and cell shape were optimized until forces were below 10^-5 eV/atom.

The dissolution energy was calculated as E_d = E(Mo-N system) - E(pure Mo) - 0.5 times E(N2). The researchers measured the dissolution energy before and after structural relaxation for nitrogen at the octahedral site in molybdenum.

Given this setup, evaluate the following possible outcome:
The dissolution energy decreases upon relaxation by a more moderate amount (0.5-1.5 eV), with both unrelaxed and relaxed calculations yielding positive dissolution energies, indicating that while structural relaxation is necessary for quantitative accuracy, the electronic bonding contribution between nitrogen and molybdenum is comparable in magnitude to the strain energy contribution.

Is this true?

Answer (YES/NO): NO